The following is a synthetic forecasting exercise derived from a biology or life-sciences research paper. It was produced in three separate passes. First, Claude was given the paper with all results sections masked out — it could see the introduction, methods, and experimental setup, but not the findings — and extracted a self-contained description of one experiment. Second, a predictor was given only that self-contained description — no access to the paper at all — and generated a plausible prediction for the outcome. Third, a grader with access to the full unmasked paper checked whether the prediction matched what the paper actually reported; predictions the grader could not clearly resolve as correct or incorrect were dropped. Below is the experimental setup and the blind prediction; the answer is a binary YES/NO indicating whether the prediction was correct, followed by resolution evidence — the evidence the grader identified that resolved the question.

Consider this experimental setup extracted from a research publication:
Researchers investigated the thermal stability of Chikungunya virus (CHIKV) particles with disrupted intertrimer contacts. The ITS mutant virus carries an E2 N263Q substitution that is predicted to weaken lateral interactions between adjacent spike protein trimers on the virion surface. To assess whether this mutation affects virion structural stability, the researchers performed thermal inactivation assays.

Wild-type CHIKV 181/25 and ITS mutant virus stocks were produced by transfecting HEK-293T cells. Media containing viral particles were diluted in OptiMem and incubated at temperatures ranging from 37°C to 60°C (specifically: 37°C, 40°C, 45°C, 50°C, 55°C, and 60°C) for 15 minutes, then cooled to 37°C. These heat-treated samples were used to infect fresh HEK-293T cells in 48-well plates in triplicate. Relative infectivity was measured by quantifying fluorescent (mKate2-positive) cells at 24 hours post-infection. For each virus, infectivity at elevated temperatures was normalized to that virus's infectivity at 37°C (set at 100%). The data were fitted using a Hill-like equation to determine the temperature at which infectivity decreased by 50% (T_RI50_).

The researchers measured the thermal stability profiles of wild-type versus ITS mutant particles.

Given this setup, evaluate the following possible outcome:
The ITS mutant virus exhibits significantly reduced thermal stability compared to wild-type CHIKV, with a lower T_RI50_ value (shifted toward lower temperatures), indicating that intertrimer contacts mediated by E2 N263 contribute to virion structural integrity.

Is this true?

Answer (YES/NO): YES